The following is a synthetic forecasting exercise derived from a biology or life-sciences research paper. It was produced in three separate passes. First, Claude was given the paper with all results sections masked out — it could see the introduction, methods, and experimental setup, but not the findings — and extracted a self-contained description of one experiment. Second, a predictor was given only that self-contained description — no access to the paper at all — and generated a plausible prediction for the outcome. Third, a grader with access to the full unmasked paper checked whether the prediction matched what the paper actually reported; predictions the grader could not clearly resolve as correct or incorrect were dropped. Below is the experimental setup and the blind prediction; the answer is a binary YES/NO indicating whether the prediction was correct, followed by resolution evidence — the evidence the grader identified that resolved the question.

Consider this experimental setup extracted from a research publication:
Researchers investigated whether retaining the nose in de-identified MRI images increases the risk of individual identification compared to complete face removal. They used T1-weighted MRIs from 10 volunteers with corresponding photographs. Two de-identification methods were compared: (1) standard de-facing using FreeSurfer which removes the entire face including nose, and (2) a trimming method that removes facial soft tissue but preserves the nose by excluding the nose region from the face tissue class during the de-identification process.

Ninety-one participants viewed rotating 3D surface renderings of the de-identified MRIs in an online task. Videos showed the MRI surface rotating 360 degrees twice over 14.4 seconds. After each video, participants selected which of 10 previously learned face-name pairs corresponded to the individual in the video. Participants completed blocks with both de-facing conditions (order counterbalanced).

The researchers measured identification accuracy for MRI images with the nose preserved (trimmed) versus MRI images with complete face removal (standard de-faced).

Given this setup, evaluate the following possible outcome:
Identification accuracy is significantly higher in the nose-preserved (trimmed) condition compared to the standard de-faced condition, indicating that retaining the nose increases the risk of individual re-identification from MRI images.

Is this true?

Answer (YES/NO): NO